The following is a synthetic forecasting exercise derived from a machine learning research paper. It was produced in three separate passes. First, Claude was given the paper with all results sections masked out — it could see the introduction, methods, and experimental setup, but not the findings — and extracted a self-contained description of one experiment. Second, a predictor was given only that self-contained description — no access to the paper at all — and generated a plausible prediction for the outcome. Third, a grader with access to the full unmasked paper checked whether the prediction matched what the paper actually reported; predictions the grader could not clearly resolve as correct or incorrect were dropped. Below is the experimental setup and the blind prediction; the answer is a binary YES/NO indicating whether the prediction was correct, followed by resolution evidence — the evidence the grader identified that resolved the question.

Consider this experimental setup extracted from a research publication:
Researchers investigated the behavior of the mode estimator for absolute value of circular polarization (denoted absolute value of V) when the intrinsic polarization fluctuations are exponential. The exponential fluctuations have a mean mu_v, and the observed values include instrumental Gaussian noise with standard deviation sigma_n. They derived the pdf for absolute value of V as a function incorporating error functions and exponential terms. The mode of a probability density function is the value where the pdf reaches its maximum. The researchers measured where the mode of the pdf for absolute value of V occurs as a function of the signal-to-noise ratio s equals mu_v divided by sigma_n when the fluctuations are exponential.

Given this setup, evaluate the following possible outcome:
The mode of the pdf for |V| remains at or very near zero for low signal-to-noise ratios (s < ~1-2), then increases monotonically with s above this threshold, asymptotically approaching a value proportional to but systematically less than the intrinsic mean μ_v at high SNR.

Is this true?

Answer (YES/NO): NO